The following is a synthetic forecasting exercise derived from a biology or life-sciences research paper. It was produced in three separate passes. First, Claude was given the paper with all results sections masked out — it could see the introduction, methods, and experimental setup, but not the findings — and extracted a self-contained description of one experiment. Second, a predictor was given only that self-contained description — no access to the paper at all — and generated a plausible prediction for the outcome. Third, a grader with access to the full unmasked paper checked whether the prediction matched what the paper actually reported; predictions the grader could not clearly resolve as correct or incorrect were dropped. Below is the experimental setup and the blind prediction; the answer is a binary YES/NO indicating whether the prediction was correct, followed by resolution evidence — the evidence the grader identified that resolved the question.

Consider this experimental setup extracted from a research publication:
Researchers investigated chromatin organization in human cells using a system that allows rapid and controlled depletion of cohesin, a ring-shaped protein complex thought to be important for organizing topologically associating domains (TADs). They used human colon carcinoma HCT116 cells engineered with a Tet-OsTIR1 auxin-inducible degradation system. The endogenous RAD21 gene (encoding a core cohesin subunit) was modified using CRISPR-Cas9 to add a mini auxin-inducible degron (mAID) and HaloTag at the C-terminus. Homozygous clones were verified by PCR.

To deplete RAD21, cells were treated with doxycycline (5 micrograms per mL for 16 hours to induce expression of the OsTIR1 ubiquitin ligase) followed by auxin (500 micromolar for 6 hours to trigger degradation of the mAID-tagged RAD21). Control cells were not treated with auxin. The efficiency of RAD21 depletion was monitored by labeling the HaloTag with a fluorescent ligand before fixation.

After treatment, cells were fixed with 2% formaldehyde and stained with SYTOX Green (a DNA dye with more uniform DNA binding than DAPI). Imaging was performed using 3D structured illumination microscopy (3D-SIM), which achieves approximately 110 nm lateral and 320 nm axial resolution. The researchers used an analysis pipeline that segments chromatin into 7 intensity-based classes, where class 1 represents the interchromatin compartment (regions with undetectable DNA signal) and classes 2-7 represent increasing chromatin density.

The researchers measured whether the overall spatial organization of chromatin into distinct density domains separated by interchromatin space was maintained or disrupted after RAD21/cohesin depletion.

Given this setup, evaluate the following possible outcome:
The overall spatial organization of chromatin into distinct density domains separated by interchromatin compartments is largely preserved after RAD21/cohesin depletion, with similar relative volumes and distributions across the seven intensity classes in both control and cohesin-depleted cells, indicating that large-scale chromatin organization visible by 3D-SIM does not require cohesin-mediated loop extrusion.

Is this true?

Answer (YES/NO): YES